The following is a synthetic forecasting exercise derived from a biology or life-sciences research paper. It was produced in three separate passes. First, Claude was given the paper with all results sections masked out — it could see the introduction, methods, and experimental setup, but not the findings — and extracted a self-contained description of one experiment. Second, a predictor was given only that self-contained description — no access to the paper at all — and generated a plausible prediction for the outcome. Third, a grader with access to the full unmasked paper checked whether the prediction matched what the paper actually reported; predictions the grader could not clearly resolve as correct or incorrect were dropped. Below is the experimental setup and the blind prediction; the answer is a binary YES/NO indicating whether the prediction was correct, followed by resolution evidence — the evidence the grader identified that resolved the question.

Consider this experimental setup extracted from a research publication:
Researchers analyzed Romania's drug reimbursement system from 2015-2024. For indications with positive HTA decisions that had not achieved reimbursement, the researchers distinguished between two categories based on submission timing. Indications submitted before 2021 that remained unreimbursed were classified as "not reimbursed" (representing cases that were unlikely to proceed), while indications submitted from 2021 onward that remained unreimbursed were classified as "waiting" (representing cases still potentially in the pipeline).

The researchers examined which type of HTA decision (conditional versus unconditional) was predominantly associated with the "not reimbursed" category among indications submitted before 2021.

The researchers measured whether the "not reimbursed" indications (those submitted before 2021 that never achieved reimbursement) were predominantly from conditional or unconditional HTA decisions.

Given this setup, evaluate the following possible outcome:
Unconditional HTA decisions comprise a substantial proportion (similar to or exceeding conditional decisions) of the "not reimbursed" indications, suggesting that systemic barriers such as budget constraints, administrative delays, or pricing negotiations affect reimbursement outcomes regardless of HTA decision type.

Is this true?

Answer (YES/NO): NO